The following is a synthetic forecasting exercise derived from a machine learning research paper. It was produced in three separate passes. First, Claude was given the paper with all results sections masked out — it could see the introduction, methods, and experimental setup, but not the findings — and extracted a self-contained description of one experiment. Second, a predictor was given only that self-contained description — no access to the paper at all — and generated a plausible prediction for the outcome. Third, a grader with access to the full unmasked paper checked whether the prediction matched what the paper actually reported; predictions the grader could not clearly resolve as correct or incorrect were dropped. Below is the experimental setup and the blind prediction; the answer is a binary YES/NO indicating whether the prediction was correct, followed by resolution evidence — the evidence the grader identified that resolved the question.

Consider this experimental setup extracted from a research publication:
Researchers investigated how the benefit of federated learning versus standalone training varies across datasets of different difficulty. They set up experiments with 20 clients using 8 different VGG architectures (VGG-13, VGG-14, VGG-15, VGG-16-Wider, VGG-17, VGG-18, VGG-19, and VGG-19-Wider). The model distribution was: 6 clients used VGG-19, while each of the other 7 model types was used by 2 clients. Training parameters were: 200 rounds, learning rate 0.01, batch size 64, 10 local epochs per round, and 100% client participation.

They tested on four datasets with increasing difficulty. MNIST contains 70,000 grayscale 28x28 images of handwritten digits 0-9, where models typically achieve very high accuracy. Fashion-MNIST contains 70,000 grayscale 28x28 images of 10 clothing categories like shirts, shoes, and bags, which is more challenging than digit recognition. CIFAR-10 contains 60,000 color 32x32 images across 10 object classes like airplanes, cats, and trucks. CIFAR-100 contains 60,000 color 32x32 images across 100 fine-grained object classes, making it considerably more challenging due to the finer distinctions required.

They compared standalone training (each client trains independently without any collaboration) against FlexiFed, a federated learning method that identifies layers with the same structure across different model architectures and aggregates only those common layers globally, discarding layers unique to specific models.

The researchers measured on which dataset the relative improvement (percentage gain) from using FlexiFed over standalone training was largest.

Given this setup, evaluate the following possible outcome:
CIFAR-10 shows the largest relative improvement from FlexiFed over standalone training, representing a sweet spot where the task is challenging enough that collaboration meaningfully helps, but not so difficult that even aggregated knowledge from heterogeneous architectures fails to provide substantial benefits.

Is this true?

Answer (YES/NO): NO